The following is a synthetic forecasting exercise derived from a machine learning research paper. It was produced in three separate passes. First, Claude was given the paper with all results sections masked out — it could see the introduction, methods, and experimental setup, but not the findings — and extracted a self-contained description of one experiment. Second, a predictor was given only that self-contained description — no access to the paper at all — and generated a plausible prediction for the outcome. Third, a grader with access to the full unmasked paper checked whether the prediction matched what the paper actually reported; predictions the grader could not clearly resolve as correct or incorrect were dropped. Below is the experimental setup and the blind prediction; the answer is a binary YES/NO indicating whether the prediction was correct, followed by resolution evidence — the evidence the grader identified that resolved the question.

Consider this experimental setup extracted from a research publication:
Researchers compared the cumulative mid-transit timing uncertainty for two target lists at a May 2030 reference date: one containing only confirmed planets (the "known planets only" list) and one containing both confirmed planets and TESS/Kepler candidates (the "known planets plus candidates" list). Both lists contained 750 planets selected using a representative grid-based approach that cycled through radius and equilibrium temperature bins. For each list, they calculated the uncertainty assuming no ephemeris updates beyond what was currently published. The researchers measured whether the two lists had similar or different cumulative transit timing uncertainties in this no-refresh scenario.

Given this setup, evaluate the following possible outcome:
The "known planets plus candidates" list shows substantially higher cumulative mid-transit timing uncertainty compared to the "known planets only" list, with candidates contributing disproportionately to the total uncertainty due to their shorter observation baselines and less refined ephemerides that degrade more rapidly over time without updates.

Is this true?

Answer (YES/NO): NO